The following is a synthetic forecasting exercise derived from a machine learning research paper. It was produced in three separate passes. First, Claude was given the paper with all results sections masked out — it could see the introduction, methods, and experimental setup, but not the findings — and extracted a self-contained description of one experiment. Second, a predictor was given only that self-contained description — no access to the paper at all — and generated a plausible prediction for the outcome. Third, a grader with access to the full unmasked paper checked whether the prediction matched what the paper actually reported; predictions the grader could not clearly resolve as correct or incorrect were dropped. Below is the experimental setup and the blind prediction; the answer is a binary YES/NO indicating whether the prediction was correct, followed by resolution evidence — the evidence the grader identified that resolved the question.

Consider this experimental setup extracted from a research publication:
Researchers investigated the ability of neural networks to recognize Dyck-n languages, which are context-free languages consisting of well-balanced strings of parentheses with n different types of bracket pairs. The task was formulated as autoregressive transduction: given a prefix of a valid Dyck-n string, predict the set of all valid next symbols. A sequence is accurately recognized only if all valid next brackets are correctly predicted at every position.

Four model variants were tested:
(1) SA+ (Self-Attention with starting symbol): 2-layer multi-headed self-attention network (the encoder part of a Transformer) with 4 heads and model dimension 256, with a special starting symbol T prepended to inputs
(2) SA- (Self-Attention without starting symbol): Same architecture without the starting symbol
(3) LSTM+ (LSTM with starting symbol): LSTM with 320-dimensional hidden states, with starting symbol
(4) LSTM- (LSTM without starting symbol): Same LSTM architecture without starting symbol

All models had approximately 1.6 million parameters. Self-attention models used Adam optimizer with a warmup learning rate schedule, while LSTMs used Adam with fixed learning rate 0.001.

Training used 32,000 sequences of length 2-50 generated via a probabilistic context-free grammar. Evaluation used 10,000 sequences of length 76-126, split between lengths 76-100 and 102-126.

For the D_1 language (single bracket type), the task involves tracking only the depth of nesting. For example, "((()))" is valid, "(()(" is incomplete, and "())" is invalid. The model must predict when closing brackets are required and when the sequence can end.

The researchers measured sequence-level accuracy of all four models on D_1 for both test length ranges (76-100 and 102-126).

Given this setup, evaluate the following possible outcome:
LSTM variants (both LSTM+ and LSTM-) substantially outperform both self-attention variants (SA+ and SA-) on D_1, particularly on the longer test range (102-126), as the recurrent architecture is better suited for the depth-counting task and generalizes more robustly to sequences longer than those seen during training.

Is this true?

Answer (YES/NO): NO